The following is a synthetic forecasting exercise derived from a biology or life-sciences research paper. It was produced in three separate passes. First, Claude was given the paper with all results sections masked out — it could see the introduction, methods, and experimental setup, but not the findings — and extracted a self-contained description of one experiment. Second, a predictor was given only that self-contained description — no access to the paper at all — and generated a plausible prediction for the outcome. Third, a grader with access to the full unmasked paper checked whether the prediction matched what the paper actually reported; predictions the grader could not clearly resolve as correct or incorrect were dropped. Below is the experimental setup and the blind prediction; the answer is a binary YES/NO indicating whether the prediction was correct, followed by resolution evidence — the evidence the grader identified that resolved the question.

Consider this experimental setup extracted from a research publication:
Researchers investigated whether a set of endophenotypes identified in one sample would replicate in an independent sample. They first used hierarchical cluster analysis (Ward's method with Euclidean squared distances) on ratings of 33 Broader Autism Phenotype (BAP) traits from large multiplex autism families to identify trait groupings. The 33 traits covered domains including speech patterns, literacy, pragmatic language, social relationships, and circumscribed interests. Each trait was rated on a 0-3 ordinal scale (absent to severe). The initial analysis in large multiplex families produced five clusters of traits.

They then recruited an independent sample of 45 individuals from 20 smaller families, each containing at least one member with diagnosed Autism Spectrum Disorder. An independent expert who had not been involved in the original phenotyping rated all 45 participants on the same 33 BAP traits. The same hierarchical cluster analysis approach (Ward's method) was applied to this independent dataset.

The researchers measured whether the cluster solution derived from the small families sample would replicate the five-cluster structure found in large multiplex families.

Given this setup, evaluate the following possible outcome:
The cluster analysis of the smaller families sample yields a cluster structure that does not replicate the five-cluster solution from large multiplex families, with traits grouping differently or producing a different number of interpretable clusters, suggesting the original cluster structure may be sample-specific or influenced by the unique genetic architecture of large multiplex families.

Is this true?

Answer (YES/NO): NO